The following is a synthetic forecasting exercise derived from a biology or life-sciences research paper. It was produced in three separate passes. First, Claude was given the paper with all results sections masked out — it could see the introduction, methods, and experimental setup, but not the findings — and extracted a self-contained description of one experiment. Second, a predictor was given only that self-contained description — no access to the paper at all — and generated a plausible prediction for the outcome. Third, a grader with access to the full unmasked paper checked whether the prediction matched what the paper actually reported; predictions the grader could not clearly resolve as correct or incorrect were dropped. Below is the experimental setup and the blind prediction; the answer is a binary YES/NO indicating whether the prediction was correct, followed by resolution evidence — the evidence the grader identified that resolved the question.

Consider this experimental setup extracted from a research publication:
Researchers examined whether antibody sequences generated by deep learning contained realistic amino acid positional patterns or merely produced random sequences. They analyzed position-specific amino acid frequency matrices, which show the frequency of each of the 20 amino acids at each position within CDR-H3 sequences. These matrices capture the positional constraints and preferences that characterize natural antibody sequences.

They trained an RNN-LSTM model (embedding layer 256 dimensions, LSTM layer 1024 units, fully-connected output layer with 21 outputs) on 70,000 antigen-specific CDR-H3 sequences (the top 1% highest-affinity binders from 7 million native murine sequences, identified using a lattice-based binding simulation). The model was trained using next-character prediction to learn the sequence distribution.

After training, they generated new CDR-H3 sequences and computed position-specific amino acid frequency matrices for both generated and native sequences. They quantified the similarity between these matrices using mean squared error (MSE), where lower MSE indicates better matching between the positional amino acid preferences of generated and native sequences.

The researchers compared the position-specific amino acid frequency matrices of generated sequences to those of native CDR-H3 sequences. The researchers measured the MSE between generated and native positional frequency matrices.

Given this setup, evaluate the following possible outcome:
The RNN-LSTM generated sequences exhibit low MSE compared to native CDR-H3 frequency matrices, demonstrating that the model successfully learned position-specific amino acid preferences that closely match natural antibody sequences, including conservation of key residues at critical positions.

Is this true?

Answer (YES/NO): YES